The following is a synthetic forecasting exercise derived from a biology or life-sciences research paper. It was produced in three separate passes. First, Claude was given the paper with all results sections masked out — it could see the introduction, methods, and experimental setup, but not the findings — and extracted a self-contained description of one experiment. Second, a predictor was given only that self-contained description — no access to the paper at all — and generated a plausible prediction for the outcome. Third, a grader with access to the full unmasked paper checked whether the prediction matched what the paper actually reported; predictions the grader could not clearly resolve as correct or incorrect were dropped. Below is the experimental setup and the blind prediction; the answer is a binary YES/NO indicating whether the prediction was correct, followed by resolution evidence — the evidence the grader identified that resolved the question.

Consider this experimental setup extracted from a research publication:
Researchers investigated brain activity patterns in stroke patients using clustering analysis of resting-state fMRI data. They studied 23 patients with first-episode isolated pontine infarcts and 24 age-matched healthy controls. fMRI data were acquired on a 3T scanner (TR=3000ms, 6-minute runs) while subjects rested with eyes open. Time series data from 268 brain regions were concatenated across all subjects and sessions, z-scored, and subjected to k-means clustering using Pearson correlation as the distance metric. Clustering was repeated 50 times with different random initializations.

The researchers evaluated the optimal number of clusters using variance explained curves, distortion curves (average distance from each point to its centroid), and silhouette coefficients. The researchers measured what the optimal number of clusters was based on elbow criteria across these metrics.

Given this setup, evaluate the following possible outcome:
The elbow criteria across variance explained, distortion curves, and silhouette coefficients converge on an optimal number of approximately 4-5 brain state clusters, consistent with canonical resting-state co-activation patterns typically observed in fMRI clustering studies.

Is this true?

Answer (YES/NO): YES